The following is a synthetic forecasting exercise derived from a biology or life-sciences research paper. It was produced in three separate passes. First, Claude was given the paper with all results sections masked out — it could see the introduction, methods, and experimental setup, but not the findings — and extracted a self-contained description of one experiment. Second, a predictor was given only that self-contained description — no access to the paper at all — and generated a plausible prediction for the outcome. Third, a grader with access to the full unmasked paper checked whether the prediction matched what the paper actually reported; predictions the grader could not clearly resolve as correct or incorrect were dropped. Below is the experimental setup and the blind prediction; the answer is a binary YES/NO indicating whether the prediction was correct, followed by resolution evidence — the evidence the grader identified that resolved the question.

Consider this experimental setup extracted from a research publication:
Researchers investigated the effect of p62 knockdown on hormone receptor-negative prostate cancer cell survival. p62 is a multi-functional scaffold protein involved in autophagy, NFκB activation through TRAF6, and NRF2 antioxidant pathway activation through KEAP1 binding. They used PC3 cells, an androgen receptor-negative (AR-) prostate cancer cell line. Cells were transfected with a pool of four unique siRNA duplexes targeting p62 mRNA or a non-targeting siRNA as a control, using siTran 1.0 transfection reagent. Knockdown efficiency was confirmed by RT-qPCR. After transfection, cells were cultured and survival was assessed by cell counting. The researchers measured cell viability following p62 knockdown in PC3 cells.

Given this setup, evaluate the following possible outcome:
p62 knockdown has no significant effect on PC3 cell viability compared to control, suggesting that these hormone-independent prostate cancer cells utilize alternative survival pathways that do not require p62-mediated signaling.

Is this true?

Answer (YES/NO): NO